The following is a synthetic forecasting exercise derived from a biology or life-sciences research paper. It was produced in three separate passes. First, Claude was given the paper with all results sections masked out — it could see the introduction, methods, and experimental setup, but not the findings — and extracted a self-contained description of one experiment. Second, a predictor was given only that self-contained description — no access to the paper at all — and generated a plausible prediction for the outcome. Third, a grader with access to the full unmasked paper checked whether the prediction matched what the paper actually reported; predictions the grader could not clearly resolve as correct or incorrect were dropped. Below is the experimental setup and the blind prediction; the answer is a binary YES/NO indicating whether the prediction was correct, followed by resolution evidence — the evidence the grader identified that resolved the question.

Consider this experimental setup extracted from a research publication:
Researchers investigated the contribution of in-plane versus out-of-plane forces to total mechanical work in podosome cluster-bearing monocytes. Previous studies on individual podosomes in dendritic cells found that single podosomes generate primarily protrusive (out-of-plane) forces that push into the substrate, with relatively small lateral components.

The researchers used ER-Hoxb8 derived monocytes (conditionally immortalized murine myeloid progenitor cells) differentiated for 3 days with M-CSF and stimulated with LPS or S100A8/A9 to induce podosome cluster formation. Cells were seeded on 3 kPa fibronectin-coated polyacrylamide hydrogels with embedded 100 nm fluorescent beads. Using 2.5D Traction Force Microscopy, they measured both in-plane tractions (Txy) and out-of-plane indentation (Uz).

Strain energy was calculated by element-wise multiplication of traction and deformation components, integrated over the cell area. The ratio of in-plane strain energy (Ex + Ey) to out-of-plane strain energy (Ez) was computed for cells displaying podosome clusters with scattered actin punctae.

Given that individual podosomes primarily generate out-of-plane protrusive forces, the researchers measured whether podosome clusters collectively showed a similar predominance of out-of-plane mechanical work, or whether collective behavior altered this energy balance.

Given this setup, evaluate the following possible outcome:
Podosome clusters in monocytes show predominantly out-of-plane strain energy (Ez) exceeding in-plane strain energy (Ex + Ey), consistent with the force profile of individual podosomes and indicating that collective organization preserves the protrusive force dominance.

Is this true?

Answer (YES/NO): NO